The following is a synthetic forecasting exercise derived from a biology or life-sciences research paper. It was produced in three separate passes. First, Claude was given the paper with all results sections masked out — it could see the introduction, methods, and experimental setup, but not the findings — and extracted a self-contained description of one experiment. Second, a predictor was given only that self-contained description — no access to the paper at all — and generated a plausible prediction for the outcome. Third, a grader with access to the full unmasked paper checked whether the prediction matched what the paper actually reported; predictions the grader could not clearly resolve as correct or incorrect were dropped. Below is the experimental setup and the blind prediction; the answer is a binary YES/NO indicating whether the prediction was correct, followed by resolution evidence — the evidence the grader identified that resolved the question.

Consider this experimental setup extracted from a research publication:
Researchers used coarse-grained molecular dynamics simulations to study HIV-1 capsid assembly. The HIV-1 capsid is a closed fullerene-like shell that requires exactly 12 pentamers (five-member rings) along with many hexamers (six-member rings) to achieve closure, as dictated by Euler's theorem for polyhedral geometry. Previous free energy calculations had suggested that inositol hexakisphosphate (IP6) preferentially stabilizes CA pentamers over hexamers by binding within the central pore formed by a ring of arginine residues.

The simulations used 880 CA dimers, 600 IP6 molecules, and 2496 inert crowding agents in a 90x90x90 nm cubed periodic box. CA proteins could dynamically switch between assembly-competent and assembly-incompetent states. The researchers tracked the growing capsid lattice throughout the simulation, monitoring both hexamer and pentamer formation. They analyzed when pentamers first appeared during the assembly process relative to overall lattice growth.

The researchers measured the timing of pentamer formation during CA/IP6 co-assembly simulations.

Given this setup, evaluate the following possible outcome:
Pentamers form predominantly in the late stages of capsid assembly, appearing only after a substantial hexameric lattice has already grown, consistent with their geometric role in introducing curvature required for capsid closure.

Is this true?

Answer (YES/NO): NO